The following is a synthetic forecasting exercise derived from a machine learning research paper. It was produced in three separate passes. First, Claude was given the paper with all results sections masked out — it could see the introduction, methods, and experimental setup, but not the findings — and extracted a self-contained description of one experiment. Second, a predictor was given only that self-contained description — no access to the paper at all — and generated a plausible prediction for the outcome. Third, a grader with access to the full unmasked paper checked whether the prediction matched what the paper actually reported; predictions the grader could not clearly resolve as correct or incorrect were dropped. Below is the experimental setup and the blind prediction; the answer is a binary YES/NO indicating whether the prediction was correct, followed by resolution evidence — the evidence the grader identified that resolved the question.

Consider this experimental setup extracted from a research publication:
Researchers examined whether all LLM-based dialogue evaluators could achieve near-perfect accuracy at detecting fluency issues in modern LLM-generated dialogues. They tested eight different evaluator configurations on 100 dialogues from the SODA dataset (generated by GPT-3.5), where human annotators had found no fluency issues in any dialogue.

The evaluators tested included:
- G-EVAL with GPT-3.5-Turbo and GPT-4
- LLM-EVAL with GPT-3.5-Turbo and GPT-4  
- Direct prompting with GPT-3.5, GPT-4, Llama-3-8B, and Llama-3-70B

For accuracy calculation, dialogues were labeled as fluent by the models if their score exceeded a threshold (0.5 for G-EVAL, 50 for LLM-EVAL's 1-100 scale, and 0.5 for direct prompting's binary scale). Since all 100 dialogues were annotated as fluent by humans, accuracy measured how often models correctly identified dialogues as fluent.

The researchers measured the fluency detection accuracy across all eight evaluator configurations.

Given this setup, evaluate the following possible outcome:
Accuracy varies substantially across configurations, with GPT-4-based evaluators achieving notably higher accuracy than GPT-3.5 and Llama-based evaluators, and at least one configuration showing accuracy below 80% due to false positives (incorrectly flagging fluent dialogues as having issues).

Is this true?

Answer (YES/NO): NO